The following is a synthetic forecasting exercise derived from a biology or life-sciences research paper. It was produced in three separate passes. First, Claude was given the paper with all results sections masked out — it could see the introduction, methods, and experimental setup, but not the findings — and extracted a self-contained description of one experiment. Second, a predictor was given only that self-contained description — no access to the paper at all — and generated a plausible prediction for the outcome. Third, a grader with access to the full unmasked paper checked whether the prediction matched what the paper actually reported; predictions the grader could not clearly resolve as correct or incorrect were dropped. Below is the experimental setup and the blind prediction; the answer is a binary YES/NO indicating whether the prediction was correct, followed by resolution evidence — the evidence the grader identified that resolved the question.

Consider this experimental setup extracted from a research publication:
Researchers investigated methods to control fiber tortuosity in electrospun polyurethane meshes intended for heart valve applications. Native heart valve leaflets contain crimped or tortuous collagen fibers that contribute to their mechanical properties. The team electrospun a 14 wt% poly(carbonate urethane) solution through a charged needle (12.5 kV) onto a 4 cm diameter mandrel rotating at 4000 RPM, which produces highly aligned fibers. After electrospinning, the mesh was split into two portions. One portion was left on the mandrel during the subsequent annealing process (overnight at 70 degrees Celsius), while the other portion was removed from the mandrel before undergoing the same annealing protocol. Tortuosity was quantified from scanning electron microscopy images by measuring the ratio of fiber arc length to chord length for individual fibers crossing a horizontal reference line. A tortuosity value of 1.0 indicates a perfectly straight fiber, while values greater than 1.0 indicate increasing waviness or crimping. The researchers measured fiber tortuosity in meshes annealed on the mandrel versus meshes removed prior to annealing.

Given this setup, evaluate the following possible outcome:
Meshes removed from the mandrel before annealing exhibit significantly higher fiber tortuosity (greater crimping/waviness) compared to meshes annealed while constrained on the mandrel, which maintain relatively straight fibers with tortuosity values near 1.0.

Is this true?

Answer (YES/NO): YES